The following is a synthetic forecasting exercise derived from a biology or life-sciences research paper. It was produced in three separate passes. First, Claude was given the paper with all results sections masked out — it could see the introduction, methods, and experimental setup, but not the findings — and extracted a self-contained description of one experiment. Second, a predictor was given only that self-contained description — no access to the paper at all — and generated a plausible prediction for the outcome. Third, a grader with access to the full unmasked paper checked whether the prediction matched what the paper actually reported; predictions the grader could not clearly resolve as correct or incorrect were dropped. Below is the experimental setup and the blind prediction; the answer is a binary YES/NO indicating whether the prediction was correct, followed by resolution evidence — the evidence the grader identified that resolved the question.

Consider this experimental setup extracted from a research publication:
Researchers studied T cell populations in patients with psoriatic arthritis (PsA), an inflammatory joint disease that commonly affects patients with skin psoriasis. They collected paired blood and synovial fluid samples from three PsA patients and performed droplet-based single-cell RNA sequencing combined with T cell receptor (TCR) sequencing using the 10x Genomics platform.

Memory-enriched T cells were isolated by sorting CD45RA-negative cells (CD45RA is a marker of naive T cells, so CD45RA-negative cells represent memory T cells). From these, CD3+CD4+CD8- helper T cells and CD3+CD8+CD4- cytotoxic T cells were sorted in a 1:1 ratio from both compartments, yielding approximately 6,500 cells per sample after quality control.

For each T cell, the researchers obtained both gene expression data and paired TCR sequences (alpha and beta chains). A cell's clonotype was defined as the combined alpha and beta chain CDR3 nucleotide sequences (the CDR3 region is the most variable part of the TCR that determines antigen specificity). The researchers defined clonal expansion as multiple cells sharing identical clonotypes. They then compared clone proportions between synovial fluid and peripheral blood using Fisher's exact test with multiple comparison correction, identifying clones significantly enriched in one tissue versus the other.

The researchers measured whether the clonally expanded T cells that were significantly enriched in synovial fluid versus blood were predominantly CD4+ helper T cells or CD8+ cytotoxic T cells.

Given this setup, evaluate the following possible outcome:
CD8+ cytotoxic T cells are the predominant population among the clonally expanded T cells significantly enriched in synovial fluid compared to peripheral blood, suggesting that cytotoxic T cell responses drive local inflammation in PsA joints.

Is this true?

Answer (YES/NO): YES